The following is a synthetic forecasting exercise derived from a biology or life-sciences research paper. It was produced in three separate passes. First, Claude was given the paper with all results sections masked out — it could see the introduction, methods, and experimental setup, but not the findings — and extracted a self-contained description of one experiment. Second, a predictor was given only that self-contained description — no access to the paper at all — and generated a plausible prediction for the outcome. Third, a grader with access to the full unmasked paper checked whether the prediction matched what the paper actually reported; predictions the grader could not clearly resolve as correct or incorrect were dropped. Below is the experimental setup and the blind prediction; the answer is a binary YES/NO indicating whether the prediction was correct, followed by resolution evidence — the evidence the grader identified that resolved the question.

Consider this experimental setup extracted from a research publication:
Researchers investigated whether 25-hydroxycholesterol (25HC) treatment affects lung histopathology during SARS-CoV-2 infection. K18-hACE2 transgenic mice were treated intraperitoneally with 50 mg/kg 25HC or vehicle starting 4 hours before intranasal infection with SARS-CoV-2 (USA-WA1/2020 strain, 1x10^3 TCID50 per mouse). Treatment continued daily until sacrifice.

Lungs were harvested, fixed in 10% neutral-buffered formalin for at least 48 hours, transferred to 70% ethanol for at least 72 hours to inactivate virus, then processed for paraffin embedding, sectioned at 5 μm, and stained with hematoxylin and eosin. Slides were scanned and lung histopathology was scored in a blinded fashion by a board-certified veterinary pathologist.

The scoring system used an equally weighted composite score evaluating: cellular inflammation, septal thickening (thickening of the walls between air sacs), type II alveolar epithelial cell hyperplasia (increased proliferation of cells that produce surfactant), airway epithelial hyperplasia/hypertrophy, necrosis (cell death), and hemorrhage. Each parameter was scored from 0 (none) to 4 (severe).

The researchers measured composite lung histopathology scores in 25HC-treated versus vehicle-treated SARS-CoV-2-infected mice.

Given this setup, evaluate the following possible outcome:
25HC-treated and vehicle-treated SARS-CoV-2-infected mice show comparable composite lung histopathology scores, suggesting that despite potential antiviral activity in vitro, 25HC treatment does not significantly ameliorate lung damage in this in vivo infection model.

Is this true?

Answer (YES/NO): YES